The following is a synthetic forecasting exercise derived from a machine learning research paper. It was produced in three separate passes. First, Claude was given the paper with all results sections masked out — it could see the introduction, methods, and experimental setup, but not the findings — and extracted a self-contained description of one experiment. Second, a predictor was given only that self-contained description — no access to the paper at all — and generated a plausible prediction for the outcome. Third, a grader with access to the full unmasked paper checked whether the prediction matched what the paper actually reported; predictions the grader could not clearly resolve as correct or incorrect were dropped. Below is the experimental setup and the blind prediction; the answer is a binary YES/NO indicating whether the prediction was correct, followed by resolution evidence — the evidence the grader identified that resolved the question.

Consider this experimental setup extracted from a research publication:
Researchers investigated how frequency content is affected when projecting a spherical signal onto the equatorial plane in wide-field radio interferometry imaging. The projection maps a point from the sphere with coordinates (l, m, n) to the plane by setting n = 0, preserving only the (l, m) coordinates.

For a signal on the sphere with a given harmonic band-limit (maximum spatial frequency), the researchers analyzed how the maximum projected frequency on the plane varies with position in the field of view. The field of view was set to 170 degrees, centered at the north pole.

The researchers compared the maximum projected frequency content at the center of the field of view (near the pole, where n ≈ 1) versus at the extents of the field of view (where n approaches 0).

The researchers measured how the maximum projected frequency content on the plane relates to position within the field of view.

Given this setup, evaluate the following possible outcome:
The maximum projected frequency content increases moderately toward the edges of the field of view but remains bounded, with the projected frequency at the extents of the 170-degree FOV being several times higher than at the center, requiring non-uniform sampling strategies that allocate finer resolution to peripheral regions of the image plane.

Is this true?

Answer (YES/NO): NO